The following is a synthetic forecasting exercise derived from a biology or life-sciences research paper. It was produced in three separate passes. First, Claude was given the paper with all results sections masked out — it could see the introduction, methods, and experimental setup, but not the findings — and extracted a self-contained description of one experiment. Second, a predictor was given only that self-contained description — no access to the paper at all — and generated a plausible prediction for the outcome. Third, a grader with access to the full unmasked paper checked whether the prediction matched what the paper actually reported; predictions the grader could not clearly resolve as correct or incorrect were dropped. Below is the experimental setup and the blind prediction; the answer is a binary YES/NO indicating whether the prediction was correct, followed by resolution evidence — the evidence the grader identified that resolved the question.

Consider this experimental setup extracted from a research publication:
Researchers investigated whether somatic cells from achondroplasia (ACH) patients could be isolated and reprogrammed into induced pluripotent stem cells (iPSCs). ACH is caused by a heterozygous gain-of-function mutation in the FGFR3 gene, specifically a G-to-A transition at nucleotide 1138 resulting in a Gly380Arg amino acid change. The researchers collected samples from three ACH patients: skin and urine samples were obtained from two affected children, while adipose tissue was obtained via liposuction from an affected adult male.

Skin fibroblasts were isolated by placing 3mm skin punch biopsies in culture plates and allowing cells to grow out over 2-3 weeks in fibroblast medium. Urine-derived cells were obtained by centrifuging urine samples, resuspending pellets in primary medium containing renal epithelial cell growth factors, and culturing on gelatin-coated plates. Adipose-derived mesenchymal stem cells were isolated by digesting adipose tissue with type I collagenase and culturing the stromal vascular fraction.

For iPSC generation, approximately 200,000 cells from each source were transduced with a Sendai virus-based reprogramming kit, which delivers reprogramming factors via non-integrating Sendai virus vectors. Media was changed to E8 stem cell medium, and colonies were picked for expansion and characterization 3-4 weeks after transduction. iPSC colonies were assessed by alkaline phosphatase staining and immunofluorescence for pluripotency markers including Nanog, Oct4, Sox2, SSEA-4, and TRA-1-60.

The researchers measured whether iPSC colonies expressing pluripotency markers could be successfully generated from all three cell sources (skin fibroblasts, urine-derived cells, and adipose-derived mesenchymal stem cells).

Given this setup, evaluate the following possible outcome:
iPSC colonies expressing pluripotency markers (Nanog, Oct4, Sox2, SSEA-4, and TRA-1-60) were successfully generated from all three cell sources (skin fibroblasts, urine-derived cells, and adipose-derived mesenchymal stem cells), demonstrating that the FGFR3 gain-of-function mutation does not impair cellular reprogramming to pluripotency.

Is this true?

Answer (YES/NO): NO